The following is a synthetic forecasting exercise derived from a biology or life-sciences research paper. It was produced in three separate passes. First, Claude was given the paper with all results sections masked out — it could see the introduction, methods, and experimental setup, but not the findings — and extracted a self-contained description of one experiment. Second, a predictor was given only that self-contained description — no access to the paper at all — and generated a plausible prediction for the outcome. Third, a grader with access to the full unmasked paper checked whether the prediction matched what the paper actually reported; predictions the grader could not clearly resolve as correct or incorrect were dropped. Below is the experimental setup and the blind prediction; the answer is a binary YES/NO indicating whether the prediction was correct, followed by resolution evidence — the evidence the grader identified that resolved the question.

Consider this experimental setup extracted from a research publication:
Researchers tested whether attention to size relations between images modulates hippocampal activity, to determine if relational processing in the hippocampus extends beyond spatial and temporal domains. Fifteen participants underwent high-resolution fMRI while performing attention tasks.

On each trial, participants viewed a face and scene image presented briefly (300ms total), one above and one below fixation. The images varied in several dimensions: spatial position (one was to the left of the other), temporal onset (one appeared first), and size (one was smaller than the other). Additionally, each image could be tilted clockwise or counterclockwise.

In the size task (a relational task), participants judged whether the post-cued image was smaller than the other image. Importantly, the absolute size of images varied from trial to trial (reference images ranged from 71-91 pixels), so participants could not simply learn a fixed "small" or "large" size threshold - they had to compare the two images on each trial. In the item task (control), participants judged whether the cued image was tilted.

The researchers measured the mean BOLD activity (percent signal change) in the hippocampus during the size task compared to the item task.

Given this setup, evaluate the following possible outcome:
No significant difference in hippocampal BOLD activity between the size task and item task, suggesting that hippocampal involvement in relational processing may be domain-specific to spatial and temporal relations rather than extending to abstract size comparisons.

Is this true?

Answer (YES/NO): YES